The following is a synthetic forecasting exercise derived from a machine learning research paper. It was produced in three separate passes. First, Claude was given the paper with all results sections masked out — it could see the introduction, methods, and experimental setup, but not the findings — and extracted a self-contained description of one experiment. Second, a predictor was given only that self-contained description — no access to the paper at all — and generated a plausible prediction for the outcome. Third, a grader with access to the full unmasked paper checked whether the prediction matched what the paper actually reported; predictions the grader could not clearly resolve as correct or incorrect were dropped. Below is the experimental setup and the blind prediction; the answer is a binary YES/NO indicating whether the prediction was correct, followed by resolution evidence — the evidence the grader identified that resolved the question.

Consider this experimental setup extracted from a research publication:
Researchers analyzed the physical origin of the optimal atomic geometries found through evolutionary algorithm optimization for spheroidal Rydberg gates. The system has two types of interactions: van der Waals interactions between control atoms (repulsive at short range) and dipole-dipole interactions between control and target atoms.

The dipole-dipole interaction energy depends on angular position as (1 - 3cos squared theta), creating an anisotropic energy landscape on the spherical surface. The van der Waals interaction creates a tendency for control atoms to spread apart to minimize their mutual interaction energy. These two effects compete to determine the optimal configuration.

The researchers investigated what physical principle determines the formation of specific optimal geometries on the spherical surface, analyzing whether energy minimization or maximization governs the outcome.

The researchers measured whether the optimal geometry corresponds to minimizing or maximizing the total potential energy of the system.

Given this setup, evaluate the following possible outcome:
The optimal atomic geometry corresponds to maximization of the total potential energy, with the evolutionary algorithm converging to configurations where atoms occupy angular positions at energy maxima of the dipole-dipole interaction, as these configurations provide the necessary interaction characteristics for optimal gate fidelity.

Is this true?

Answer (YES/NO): NO